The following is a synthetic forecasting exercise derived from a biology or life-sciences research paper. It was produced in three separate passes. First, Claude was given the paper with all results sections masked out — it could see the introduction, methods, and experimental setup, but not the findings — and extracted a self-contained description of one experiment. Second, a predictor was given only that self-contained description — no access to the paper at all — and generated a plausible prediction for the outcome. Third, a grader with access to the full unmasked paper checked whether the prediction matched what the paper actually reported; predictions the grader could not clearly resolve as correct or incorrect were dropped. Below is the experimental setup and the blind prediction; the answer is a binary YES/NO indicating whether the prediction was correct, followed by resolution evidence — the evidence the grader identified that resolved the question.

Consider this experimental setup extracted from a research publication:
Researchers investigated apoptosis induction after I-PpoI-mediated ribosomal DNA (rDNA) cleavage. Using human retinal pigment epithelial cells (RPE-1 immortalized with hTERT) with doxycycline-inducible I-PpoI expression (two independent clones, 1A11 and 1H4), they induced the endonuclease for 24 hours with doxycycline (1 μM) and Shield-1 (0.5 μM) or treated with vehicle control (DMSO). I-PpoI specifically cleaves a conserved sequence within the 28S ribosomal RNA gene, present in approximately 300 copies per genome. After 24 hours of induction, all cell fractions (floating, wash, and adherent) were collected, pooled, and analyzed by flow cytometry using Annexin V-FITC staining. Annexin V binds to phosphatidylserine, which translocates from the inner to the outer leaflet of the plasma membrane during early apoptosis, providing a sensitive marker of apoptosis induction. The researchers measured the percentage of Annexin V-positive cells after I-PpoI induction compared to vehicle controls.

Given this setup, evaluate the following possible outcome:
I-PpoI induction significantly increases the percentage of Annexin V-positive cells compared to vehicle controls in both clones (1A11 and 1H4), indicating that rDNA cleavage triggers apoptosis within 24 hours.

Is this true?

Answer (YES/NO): NO